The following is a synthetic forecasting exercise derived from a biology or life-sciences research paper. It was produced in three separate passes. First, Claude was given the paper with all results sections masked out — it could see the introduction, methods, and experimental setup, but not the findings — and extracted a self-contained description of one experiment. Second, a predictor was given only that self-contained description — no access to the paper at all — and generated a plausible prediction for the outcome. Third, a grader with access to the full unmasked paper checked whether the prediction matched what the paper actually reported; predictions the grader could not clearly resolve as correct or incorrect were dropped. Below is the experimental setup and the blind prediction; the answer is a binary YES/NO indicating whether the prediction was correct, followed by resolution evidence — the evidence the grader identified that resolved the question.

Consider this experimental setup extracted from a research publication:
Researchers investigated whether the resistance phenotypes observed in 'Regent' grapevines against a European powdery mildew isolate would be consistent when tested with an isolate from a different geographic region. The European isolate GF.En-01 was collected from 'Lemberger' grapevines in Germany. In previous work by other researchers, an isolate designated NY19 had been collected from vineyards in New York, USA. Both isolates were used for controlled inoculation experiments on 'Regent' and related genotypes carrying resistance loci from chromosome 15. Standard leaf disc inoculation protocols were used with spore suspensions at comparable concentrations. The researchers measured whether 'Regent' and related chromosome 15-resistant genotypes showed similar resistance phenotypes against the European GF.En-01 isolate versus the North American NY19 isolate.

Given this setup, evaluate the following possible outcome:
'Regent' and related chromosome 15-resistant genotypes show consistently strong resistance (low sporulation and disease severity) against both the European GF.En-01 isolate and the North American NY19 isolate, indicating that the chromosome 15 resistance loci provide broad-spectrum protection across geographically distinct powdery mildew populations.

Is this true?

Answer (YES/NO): NO